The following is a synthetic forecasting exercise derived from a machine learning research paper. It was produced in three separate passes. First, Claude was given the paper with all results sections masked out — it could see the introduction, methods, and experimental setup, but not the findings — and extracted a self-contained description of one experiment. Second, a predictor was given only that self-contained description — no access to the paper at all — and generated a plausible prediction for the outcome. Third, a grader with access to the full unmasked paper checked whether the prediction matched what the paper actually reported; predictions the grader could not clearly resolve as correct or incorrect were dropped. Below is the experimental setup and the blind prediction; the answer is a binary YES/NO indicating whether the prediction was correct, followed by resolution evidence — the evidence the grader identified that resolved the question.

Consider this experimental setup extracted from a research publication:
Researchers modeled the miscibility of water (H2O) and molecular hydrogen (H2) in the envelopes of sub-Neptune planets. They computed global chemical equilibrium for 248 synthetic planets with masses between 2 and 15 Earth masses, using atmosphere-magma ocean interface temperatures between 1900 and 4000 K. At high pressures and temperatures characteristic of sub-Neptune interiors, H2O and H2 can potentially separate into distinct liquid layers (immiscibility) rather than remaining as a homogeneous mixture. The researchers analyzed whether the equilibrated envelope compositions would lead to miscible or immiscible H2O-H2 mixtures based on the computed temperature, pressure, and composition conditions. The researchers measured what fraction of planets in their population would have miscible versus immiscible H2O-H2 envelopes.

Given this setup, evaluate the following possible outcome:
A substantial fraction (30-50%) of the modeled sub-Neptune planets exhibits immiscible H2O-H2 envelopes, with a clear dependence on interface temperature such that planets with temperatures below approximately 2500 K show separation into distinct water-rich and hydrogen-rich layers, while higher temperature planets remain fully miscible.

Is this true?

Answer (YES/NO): NO